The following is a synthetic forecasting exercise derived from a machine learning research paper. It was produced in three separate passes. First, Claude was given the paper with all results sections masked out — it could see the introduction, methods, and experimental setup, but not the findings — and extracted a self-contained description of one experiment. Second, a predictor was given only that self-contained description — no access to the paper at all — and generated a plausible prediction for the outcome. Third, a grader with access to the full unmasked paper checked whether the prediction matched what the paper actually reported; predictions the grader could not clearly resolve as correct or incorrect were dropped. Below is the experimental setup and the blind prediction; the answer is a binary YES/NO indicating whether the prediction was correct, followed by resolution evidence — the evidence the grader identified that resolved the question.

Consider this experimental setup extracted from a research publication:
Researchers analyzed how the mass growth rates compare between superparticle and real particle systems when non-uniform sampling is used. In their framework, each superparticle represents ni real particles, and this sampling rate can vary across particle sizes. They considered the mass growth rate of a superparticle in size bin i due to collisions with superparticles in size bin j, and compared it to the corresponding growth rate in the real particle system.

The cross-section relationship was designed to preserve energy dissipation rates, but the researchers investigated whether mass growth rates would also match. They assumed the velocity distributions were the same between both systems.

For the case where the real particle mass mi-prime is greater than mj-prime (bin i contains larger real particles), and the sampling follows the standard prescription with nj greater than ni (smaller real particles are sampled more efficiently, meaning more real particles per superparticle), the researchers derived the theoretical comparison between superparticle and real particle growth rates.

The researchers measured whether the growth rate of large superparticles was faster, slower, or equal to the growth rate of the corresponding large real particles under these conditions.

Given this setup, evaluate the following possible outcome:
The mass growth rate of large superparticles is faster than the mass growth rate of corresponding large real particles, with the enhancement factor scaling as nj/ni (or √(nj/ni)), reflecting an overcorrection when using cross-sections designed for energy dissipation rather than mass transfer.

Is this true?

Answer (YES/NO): NO